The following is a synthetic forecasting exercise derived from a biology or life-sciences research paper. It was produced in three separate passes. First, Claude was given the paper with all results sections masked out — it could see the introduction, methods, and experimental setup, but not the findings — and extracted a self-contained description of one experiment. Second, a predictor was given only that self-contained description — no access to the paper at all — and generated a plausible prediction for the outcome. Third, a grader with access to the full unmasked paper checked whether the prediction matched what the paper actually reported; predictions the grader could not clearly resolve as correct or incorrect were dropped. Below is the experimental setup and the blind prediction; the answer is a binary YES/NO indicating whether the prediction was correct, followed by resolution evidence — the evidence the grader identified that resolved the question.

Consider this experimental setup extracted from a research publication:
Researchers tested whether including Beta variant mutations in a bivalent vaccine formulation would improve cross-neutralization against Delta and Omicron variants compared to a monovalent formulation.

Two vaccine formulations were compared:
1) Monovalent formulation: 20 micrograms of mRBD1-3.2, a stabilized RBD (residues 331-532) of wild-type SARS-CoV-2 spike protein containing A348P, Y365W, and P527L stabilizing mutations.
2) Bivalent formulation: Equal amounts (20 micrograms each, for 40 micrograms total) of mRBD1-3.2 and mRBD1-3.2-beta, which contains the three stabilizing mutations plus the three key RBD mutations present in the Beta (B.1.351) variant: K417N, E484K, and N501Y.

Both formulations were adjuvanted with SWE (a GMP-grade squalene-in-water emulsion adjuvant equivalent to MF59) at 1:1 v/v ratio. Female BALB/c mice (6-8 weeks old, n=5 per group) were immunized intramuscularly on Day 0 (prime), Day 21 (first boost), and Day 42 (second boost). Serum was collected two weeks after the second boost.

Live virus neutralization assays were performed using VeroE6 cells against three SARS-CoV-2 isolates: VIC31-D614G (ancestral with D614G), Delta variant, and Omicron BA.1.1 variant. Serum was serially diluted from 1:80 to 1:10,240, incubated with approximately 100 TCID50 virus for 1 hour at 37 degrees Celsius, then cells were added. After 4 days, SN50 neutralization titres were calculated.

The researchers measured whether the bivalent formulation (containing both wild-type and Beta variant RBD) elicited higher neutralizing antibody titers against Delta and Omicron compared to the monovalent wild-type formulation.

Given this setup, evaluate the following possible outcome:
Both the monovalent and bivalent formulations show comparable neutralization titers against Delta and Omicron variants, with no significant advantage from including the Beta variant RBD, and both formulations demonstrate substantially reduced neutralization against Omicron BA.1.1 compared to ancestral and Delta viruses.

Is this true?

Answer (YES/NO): YES